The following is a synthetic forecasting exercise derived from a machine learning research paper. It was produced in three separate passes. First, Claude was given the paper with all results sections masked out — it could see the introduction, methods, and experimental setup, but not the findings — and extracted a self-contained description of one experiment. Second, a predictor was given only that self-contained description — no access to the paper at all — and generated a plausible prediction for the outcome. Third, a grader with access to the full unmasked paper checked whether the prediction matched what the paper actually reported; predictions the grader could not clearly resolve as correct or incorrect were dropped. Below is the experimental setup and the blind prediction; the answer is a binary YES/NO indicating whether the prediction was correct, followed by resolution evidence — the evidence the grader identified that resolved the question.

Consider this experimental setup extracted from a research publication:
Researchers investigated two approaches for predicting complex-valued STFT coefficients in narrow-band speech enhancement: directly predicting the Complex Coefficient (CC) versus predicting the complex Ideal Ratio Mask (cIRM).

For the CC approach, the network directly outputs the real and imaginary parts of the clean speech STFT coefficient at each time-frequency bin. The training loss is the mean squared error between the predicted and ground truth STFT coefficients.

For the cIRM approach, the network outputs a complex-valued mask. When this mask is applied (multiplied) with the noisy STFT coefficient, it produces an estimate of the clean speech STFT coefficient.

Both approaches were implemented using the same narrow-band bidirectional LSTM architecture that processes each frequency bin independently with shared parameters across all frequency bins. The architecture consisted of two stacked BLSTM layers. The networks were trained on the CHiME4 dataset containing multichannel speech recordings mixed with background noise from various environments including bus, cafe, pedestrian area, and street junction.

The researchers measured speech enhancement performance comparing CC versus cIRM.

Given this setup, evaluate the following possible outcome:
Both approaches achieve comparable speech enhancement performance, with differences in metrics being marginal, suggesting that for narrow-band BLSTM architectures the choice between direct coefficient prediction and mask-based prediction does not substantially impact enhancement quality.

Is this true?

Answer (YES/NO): YES